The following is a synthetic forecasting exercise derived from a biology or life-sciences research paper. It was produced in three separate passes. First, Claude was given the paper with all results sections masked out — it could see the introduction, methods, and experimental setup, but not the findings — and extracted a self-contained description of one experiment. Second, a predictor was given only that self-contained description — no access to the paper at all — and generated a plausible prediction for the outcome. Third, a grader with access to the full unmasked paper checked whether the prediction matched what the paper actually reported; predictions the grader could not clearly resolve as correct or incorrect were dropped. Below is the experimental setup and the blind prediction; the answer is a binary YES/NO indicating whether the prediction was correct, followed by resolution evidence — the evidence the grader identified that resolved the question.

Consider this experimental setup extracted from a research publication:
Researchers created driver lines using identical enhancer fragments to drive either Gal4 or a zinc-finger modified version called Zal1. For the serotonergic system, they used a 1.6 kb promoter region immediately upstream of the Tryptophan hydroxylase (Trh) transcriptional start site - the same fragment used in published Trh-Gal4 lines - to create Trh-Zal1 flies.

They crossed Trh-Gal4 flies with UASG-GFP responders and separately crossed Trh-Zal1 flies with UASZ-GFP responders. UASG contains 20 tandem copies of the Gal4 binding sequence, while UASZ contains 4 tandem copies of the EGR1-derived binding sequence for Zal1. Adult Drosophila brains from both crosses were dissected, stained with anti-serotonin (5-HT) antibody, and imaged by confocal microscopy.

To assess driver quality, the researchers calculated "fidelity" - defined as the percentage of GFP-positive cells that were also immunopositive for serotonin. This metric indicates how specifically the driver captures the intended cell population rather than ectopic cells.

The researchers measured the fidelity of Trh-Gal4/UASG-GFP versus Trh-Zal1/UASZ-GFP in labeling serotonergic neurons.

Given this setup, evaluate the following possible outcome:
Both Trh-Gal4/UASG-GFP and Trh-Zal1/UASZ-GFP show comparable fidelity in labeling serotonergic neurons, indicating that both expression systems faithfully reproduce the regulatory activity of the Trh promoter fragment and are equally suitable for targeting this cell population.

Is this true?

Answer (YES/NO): NO